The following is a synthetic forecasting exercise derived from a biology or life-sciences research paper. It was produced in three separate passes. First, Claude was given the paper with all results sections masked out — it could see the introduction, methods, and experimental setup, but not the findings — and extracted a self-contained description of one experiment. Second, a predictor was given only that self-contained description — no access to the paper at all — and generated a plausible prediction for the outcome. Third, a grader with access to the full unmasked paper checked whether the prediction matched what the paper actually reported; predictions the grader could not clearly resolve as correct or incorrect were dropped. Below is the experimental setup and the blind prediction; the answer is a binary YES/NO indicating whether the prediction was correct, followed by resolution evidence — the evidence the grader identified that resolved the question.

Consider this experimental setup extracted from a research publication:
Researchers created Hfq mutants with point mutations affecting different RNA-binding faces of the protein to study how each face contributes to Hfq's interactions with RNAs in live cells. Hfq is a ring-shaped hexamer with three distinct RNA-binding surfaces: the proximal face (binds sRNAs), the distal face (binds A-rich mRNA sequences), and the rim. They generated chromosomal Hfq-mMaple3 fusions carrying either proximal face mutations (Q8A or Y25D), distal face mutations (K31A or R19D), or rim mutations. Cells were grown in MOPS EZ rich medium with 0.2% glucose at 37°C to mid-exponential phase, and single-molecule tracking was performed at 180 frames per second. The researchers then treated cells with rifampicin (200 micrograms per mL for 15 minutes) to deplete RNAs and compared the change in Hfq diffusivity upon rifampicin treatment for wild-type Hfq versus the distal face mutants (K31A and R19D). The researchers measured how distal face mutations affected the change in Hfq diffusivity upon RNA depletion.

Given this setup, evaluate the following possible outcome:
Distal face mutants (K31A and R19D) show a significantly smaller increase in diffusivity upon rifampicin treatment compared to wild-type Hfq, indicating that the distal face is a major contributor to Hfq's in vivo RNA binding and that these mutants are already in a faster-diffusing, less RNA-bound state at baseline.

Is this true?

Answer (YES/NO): YES